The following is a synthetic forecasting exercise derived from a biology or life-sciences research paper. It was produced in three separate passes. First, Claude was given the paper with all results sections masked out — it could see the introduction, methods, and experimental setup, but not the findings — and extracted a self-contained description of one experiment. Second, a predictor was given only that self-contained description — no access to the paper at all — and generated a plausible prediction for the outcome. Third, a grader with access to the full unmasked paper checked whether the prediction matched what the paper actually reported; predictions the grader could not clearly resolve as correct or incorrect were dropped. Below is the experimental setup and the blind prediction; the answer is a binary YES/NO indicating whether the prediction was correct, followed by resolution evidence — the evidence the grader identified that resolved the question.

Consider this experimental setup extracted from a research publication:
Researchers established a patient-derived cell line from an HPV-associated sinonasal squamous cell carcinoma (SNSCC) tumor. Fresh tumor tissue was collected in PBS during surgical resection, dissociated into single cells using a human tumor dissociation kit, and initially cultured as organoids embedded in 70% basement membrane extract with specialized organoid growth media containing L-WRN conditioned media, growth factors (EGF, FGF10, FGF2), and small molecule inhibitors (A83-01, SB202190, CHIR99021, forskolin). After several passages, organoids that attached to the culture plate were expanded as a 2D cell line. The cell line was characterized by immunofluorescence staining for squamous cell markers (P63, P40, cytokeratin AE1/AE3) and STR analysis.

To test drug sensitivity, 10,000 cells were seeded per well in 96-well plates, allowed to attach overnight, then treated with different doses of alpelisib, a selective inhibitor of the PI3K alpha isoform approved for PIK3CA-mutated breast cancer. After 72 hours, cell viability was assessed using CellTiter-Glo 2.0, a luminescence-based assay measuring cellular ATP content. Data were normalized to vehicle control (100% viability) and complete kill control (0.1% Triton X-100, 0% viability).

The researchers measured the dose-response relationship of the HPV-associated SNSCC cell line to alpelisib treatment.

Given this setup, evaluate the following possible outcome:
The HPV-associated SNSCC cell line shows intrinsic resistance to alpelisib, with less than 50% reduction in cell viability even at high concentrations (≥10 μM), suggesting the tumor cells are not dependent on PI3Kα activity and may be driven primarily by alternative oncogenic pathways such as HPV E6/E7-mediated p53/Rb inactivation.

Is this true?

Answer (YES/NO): NO